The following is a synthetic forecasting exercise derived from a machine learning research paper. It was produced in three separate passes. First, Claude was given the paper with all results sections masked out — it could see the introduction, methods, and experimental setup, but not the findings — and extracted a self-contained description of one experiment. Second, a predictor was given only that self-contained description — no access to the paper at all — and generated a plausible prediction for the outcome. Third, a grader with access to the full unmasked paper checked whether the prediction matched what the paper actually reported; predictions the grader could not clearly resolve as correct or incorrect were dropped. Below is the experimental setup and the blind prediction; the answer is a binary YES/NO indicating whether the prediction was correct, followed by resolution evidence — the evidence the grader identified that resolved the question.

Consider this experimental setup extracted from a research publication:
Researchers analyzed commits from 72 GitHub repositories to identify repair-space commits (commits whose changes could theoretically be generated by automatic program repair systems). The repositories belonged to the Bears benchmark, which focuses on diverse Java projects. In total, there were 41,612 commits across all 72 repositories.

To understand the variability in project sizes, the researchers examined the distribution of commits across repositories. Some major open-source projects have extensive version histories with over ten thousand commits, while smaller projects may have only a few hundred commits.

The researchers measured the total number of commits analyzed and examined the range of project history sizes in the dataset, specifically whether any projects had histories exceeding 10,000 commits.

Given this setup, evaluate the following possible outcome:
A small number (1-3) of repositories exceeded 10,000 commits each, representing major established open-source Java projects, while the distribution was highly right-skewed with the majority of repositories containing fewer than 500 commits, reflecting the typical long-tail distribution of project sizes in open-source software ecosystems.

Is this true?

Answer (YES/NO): NO